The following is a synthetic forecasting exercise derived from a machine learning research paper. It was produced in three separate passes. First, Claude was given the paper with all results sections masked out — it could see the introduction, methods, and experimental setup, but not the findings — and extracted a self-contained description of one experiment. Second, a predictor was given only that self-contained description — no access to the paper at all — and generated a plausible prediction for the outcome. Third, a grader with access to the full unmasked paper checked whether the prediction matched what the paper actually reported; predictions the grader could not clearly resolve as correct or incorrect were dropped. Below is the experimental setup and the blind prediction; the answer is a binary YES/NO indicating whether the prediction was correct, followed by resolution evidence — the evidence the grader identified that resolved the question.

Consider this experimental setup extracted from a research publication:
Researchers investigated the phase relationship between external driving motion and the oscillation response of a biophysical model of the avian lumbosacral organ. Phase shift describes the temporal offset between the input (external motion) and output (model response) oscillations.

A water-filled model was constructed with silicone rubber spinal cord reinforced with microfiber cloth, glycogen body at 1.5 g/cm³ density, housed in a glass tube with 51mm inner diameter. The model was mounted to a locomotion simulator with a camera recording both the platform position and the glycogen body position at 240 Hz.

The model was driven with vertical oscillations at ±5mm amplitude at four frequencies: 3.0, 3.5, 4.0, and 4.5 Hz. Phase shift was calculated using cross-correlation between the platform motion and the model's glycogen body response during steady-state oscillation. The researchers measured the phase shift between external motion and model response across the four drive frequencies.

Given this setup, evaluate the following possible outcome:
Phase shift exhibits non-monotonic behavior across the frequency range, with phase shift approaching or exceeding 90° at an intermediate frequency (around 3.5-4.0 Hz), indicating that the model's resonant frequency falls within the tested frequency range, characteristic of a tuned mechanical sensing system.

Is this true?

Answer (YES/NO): NO